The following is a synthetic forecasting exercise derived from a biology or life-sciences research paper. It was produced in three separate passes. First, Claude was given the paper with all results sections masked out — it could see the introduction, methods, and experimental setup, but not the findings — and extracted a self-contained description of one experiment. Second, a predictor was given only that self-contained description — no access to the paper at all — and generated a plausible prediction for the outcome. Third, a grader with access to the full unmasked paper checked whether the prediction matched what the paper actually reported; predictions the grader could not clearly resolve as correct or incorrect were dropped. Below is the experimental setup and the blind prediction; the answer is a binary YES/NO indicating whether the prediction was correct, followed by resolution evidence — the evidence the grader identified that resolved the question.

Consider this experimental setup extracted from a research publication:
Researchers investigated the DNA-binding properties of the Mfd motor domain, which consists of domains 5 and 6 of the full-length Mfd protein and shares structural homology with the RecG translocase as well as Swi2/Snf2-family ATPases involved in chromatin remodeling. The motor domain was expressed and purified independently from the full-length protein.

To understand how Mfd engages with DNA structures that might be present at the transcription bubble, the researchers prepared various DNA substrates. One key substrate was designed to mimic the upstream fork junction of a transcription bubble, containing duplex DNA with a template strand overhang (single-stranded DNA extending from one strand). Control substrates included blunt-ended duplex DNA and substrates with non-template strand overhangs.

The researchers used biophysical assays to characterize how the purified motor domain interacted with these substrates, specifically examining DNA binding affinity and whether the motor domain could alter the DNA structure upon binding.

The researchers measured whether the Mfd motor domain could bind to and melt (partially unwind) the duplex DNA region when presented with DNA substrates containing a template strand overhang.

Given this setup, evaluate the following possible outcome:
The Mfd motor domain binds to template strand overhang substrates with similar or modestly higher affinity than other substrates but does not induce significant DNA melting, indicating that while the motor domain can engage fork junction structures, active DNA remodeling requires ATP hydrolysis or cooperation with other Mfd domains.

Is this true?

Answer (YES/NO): NO